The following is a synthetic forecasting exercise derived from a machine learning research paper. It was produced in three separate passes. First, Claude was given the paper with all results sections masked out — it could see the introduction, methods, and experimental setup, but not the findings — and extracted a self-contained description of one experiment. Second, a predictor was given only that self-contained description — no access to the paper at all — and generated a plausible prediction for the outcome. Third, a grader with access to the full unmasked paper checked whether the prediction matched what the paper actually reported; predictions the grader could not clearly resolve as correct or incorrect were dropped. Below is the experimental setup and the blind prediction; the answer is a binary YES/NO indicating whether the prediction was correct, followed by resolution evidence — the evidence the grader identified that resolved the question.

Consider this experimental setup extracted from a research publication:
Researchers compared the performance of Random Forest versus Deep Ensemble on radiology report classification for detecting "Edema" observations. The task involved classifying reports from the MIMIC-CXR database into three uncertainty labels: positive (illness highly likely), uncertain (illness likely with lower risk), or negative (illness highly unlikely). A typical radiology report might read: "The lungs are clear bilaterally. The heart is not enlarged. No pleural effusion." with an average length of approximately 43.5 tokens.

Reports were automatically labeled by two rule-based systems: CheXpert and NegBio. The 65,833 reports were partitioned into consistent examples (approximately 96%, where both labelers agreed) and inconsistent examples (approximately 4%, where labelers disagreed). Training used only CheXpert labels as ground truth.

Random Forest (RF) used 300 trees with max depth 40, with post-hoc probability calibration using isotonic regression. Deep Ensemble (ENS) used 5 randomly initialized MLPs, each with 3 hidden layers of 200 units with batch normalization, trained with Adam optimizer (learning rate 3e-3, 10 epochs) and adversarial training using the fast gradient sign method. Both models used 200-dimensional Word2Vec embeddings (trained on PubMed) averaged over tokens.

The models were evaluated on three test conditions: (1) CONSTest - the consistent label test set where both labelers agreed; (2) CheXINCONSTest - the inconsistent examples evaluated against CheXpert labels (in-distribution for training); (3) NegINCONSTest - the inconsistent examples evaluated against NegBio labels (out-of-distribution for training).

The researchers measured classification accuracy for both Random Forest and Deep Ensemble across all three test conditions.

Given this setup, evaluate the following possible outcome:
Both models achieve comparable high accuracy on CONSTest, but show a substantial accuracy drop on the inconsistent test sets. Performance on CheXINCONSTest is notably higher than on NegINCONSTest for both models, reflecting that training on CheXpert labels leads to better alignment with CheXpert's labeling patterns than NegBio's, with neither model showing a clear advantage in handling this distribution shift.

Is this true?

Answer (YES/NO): NO